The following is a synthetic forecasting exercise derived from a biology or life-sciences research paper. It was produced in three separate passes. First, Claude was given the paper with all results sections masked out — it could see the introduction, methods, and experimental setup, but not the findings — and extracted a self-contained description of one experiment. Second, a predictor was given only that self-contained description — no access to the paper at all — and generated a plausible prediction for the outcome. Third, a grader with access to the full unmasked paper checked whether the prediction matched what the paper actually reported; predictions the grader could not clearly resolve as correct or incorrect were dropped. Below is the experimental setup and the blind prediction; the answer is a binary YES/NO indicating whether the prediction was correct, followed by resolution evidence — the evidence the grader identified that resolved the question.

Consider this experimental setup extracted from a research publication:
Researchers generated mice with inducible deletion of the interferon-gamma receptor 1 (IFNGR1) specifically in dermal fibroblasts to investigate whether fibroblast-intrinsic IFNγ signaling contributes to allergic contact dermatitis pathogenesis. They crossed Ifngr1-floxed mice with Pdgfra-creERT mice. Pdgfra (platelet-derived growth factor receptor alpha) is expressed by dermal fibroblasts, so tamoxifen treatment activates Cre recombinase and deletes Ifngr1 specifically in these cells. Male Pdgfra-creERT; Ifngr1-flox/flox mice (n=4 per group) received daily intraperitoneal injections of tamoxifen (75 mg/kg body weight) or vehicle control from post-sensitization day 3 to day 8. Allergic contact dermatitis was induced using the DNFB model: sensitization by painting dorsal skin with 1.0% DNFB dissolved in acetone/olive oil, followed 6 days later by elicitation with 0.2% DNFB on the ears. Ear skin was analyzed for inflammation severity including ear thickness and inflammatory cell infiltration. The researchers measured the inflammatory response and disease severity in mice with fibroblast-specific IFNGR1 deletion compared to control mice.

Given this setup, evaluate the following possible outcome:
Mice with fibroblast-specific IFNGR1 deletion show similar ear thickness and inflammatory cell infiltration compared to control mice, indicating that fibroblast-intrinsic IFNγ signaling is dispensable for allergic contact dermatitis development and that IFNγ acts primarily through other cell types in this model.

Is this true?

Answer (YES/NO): NO